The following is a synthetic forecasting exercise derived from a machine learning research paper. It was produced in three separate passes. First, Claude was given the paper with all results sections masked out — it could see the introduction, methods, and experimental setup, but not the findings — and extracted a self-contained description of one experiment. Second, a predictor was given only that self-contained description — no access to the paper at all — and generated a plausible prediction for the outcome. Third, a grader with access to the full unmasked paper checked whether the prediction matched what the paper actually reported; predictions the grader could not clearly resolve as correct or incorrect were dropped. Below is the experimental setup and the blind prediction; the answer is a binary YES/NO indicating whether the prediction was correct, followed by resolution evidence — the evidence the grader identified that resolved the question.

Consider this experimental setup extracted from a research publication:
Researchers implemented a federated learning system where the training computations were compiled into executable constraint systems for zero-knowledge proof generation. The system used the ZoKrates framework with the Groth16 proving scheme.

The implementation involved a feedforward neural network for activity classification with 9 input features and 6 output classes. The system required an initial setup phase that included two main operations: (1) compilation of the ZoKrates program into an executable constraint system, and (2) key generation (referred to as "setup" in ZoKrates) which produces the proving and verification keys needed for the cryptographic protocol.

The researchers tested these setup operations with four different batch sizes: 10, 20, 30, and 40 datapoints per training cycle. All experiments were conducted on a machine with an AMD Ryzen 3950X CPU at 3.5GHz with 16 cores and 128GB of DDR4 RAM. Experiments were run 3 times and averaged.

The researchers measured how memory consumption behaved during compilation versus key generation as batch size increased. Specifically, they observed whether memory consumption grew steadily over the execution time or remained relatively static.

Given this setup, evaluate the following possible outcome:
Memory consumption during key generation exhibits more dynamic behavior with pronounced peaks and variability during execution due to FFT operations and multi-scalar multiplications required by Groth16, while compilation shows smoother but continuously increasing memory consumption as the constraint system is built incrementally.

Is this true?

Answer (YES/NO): NO